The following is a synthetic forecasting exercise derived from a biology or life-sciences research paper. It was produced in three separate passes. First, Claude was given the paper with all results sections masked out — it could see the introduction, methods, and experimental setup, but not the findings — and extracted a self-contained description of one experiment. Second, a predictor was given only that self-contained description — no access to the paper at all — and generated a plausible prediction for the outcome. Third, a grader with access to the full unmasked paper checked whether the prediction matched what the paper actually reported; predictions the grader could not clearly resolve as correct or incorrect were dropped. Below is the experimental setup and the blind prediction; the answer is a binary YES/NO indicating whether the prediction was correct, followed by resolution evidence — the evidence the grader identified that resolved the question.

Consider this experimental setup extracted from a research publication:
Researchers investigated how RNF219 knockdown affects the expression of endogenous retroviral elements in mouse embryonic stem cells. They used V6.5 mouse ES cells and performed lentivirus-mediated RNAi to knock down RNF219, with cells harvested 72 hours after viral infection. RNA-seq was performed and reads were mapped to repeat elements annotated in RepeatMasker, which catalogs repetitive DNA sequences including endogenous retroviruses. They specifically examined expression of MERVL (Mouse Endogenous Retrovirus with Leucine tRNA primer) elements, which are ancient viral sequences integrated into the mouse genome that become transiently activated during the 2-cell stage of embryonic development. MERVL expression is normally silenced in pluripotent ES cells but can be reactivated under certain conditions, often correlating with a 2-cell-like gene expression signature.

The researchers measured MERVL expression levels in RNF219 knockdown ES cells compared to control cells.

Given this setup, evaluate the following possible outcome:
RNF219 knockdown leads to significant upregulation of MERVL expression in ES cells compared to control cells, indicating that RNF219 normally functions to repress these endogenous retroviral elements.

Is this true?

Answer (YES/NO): NO